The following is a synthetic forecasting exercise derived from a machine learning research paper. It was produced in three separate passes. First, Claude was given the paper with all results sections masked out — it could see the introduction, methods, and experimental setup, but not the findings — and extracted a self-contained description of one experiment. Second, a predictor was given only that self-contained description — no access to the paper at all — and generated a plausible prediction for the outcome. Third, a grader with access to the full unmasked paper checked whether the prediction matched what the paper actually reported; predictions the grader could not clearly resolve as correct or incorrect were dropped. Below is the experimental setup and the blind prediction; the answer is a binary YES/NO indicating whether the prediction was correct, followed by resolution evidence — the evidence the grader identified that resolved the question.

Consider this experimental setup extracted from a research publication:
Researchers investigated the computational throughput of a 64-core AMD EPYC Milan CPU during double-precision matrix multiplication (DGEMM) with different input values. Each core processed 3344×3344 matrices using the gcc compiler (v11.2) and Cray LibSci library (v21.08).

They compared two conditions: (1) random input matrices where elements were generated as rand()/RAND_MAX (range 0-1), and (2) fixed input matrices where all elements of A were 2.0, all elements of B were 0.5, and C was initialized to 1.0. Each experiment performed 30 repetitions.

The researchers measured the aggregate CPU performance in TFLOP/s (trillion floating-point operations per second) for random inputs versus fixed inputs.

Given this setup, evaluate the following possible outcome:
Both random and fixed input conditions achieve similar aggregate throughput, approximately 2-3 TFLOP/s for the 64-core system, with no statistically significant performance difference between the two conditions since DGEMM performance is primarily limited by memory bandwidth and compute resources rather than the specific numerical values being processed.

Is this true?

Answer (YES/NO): YES